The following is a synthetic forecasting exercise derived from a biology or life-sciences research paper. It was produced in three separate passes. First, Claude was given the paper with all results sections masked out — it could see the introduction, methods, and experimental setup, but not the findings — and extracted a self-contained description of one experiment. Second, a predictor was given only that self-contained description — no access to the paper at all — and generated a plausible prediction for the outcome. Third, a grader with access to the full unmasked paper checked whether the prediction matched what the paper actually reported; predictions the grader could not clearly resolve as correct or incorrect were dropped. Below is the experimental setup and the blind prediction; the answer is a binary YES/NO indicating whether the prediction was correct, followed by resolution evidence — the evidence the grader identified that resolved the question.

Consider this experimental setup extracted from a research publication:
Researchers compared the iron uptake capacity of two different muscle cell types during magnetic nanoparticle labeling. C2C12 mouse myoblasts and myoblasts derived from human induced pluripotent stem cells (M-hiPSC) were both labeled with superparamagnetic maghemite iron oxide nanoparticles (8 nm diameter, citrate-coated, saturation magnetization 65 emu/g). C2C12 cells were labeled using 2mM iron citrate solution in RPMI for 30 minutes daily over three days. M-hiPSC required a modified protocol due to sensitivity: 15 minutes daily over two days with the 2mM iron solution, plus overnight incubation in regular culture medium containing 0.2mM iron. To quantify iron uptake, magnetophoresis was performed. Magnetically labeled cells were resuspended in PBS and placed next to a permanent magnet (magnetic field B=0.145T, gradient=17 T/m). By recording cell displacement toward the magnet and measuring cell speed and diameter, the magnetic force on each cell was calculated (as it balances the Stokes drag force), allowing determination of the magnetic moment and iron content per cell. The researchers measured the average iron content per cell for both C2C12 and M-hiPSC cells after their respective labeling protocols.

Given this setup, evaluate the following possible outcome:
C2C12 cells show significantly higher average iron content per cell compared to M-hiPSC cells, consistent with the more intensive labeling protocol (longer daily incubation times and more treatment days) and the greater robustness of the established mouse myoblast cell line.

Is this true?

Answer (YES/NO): NO